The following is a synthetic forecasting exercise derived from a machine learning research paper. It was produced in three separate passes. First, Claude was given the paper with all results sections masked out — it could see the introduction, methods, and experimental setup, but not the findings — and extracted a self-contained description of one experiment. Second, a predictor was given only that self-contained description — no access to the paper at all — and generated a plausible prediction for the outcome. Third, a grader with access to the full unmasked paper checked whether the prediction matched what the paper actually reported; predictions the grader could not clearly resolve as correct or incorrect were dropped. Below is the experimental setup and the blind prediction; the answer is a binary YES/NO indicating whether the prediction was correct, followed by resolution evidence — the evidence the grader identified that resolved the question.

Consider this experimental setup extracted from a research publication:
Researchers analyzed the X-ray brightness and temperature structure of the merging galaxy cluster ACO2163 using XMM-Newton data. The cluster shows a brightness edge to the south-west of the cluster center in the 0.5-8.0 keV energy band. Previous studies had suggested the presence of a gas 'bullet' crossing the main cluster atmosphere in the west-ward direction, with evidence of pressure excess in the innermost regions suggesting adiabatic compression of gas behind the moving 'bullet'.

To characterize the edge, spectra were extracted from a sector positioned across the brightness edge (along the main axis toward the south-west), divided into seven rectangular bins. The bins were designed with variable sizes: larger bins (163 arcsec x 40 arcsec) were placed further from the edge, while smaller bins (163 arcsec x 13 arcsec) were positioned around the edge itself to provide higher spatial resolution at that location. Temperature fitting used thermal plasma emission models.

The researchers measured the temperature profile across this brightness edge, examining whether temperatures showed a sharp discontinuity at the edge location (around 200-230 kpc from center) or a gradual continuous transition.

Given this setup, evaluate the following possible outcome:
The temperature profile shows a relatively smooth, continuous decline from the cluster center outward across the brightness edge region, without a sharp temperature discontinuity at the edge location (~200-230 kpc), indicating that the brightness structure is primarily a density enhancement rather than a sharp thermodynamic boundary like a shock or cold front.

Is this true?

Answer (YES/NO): NO